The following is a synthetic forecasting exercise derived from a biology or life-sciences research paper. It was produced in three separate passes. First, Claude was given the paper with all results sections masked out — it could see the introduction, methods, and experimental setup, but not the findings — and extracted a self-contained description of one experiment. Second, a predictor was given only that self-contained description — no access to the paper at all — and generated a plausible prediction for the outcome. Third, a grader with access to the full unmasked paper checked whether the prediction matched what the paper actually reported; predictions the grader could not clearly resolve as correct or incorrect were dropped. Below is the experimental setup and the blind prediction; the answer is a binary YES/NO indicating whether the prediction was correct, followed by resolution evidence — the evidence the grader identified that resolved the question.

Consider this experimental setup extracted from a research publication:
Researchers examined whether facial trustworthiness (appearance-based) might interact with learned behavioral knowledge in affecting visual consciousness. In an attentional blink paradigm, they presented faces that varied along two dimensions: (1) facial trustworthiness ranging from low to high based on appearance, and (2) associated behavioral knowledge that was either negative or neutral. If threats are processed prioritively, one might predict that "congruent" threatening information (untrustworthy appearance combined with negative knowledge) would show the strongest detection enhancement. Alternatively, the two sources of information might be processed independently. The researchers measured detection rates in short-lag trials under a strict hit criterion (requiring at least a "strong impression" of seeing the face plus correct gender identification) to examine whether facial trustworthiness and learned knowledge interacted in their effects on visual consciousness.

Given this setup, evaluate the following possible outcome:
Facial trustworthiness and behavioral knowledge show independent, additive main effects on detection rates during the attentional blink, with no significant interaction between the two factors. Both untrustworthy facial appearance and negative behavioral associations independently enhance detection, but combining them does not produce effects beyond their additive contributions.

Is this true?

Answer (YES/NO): NO